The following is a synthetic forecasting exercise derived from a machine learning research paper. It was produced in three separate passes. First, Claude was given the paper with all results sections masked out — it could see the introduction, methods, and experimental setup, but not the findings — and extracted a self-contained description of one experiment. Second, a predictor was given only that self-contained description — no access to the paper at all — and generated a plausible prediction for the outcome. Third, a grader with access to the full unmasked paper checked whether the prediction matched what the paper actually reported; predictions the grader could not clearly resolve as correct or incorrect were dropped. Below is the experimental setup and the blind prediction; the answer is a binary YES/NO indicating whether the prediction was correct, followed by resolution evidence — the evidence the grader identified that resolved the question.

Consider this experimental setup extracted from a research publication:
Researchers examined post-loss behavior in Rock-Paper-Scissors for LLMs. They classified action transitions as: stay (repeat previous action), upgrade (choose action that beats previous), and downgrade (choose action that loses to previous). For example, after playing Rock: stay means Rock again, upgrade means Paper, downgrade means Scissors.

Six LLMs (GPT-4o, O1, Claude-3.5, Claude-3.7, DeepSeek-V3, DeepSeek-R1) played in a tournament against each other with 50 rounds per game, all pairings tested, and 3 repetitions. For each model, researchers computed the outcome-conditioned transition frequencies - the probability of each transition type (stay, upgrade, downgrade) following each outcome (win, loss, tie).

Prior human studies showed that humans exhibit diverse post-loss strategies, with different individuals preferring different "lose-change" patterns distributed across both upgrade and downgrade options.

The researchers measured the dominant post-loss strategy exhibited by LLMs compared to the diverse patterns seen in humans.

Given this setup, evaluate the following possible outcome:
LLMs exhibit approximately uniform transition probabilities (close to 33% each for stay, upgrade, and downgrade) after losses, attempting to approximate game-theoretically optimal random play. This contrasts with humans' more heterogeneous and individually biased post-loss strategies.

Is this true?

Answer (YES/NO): NO